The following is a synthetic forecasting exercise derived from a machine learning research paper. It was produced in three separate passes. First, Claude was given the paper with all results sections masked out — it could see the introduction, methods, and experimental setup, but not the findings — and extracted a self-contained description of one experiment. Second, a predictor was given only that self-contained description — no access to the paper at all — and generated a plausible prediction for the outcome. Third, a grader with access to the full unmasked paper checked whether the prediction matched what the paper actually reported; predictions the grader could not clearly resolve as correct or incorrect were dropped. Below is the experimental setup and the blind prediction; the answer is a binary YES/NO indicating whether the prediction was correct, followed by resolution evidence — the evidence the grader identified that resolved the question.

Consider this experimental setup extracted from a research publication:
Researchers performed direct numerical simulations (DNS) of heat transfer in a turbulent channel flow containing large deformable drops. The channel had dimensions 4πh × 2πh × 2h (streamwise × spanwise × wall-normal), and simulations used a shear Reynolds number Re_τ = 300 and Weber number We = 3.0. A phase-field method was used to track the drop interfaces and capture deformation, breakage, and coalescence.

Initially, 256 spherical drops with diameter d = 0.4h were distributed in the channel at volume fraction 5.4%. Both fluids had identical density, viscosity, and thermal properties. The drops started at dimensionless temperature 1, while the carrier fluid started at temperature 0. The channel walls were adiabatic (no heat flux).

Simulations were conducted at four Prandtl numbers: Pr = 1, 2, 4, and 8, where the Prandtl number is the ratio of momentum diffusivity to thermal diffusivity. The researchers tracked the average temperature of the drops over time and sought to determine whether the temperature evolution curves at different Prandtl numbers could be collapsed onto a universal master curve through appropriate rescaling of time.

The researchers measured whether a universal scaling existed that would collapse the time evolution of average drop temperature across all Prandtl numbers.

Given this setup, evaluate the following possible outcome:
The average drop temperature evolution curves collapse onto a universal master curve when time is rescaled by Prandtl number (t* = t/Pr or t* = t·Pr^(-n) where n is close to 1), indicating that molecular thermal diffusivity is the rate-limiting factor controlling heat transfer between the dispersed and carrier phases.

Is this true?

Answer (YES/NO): NO